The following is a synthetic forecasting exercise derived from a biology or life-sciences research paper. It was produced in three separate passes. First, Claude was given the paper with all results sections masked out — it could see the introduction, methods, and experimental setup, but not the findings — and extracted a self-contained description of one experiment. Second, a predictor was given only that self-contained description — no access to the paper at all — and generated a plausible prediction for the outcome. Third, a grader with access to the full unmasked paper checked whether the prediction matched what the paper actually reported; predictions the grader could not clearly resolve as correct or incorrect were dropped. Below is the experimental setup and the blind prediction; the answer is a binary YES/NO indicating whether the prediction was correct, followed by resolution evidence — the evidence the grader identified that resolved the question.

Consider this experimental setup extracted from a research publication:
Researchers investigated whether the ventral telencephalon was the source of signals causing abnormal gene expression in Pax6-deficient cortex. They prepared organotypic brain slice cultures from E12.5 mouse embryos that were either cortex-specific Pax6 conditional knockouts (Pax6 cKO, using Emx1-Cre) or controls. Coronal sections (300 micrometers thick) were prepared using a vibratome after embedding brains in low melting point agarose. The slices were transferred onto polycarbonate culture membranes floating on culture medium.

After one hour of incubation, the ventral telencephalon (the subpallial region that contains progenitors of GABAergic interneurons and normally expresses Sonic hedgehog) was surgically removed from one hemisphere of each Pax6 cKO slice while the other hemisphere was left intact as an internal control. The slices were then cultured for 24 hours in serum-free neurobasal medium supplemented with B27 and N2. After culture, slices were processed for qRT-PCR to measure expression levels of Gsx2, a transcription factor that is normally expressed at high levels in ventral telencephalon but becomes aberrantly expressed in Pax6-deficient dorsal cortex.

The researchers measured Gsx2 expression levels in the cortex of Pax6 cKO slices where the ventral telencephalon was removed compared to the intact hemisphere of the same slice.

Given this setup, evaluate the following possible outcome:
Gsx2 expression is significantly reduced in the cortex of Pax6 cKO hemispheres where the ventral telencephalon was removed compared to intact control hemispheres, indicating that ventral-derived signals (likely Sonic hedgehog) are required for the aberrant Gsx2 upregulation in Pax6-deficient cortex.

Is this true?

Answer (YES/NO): YES